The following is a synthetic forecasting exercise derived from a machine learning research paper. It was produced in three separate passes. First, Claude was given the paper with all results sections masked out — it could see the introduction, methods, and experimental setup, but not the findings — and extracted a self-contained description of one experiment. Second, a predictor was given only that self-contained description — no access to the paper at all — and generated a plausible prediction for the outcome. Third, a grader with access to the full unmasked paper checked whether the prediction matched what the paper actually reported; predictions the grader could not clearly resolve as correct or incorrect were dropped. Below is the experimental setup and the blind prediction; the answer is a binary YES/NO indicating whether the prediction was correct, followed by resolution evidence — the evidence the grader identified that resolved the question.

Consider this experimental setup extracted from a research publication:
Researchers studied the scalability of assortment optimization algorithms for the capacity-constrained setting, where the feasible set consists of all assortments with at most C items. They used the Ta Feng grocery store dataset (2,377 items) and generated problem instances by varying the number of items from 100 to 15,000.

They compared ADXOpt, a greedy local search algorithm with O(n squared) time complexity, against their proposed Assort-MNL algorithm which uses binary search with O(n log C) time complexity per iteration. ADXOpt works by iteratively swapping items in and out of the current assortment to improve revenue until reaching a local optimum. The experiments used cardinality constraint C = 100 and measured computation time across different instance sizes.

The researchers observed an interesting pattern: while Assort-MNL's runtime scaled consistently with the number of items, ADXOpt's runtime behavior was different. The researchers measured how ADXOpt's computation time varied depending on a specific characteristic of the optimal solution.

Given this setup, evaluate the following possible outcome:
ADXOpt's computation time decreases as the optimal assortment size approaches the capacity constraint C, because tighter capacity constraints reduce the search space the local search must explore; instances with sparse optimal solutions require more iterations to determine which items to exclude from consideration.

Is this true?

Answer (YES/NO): NO